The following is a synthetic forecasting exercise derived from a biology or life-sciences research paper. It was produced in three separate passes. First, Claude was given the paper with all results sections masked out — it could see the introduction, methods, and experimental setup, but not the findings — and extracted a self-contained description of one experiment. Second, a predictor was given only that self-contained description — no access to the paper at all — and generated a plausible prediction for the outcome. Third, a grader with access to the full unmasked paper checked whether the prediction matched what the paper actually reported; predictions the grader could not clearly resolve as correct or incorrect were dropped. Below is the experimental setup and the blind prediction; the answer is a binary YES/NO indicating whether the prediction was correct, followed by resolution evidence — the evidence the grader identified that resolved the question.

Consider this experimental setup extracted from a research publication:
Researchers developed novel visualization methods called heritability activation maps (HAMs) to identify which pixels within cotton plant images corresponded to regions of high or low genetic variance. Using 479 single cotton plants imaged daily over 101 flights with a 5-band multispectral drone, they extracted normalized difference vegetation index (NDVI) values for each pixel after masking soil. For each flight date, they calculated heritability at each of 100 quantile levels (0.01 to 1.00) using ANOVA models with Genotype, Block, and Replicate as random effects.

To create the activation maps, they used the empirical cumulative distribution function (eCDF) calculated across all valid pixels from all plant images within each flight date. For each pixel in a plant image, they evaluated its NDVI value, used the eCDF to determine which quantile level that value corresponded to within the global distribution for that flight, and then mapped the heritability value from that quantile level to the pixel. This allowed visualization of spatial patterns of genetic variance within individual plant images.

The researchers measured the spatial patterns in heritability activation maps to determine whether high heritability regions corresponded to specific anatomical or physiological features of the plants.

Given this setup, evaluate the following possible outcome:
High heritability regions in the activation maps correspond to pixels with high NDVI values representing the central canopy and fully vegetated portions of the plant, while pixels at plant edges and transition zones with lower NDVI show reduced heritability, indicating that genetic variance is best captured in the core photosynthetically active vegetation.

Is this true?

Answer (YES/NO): NO